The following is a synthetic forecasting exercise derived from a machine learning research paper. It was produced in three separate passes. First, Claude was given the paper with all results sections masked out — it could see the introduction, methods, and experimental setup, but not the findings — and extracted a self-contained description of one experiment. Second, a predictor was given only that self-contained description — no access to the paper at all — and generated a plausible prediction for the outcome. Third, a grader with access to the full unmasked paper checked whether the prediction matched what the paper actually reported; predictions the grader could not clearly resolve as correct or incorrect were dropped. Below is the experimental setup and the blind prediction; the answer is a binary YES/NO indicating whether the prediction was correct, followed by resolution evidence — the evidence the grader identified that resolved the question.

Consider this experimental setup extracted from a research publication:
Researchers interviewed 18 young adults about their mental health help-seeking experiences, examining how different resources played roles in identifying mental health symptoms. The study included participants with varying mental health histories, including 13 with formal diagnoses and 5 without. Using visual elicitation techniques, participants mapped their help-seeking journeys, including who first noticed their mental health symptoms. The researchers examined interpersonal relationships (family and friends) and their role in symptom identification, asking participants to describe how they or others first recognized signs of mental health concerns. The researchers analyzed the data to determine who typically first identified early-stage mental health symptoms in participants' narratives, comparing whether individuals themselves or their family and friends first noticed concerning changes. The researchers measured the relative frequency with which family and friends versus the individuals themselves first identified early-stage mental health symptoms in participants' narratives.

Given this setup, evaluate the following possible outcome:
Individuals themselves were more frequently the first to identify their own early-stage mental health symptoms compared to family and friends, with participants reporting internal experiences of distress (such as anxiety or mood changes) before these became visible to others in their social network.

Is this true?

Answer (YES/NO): NO